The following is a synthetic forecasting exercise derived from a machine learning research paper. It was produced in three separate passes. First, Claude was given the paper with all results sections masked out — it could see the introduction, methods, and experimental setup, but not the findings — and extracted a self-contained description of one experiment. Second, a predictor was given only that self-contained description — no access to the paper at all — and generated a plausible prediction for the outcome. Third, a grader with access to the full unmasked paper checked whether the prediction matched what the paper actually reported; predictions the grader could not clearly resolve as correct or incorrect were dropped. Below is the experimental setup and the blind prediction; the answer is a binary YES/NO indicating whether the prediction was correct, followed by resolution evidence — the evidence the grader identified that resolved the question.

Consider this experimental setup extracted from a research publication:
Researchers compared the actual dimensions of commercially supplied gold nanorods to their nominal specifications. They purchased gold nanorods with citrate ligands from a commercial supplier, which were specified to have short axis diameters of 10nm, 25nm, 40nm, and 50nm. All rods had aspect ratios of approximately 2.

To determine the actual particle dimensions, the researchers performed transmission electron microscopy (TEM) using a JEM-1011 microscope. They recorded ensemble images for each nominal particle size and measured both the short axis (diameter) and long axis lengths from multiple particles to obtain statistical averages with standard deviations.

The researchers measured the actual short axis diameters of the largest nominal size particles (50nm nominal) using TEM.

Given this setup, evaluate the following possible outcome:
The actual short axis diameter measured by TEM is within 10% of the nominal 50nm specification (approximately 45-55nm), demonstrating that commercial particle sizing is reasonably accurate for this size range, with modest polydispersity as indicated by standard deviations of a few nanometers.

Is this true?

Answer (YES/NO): NO